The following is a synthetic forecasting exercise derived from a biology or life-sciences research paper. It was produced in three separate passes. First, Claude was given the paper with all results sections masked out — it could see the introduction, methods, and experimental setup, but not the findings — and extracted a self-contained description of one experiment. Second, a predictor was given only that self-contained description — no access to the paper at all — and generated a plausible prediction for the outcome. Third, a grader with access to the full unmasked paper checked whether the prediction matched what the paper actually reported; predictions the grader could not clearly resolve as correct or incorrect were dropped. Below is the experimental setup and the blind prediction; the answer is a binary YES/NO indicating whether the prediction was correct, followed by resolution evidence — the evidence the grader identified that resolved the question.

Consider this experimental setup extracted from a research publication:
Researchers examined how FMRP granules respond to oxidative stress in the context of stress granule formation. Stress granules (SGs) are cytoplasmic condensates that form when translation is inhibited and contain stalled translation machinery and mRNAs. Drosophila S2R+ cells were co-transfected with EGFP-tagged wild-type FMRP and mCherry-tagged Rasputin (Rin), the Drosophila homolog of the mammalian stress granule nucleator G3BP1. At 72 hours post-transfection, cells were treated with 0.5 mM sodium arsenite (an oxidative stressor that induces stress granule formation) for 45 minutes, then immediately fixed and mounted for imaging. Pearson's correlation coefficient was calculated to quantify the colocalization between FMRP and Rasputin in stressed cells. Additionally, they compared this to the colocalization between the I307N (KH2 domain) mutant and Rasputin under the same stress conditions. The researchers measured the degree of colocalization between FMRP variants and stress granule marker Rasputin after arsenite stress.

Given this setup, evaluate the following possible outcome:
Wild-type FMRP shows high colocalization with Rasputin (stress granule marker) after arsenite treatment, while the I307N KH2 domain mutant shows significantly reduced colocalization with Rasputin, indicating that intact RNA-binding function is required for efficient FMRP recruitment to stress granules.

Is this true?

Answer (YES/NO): NO